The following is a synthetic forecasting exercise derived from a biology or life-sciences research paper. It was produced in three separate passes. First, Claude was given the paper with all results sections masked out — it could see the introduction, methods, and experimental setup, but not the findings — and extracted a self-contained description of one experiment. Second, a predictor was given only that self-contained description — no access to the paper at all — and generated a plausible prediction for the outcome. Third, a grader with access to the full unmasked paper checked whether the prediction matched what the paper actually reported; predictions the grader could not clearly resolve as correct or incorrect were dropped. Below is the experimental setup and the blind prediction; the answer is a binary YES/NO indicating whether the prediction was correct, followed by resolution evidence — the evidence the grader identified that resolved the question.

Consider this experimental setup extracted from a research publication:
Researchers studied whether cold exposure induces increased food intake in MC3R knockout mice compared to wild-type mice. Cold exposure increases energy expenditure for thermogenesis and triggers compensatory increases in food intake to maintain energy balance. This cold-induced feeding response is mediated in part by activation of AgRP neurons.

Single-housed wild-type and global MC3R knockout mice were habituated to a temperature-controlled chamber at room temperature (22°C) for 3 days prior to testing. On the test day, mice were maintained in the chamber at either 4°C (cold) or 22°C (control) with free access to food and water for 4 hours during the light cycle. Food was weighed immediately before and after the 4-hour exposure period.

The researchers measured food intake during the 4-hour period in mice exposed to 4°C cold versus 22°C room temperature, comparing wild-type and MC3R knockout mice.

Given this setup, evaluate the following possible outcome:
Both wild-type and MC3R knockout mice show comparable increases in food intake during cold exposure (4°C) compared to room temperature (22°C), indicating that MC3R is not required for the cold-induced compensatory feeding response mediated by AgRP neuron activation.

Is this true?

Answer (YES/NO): NO